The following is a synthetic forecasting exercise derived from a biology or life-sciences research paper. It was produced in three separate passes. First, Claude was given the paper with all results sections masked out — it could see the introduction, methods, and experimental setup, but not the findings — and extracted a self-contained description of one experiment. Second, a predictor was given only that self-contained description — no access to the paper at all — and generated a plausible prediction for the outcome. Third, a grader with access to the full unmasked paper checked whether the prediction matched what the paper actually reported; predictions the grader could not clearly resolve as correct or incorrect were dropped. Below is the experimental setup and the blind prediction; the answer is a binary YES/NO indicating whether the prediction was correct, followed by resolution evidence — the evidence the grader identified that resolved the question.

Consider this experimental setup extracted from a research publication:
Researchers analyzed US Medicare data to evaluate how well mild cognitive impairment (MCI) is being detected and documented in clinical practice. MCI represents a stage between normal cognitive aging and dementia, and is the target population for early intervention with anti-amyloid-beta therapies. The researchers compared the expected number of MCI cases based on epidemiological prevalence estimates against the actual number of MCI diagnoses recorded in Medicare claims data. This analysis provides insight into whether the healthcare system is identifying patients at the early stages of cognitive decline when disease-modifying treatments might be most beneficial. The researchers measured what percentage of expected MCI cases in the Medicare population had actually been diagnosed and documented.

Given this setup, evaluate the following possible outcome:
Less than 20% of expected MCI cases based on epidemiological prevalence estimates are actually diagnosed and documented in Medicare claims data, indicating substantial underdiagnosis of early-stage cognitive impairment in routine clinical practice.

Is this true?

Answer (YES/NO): YES